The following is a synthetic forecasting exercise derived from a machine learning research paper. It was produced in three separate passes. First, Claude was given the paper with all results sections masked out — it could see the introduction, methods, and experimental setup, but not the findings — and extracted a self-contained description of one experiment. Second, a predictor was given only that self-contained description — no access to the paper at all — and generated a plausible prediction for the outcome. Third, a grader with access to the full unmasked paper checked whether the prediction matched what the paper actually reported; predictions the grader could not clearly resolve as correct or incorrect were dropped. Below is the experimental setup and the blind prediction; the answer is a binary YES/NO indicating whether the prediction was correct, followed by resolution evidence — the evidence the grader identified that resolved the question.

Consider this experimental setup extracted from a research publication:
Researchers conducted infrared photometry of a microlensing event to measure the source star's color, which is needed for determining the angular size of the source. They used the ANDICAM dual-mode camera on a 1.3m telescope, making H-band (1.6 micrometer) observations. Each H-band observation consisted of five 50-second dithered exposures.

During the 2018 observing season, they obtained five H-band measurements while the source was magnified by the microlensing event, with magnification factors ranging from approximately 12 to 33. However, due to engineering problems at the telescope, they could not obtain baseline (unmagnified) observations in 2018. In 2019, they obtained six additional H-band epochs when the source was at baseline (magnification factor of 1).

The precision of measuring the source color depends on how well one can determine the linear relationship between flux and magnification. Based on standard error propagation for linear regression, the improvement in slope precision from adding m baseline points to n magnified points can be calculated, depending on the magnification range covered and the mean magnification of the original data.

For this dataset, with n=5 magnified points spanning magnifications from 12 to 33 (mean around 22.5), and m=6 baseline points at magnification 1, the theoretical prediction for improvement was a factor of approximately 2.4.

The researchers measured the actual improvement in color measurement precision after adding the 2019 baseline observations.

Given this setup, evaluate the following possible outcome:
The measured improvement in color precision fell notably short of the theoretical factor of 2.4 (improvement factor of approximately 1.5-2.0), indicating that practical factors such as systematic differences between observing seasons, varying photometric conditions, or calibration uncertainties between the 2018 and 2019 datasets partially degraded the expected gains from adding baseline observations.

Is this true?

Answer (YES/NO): YES